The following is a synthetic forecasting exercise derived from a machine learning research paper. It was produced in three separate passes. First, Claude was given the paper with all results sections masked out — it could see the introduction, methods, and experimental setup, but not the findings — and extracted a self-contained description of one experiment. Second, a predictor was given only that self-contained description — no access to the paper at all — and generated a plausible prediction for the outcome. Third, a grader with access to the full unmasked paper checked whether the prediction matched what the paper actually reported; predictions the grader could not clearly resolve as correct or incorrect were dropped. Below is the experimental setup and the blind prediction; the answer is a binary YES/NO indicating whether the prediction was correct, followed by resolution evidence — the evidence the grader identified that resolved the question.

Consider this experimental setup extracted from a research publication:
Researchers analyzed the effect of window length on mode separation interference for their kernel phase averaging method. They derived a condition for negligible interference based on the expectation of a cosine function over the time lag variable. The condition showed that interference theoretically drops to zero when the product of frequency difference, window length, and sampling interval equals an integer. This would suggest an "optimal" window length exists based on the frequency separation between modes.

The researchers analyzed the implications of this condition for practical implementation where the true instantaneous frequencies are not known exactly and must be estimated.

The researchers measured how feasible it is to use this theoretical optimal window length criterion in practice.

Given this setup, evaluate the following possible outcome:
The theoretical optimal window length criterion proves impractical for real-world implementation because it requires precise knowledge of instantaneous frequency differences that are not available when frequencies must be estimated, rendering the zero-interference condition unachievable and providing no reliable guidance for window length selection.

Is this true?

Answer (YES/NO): YES